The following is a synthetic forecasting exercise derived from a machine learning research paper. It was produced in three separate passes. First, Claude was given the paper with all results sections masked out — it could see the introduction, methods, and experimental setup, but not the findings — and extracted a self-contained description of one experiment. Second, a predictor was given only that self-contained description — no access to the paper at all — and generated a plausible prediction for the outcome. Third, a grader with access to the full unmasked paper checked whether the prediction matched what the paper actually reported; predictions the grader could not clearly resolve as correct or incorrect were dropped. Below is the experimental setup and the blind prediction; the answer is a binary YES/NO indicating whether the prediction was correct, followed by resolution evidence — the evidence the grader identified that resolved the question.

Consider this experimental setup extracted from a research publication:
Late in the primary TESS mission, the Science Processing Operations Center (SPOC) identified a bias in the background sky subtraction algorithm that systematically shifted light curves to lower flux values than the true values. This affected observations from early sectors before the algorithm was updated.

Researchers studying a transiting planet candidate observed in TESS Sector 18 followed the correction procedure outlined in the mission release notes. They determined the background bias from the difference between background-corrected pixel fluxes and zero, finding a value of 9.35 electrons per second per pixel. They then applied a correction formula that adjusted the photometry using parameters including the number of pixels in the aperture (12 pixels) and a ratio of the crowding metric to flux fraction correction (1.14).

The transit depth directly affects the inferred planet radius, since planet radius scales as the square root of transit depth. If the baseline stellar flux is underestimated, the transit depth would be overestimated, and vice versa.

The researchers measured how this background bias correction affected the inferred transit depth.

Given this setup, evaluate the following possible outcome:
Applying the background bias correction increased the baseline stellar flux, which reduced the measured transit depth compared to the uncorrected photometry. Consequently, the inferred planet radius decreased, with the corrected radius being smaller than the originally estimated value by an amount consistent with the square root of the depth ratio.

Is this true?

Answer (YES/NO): YES